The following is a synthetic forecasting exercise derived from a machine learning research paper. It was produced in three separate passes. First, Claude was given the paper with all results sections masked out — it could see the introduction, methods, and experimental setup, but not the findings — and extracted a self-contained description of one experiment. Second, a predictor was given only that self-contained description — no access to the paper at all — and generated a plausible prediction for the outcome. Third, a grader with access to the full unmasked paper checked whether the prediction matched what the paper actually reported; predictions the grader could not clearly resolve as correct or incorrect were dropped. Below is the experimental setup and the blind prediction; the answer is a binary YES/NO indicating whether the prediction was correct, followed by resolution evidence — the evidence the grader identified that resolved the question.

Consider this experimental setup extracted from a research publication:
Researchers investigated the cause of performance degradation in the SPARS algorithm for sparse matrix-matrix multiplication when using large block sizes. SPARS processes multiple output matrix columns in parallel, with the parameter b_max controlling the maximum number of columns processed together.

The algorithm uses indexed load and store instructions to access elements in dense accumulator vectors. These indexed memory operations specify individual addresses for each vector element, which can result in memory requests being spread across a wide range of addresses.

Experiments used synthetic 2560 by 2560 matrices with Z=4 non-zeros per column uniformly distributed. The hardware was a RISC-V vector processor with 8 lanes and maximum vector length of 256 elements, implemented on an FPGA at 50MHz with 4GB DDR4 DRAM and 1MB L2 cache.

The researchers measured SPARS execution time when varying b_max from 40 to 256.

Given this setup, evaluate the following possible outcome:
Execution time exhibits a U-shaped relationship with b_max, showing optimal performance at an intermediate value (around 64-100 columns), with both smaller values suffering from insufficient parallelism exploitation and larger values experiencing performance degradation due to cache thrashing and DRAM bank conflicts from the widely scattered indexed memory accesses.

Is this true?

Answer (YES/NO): NO